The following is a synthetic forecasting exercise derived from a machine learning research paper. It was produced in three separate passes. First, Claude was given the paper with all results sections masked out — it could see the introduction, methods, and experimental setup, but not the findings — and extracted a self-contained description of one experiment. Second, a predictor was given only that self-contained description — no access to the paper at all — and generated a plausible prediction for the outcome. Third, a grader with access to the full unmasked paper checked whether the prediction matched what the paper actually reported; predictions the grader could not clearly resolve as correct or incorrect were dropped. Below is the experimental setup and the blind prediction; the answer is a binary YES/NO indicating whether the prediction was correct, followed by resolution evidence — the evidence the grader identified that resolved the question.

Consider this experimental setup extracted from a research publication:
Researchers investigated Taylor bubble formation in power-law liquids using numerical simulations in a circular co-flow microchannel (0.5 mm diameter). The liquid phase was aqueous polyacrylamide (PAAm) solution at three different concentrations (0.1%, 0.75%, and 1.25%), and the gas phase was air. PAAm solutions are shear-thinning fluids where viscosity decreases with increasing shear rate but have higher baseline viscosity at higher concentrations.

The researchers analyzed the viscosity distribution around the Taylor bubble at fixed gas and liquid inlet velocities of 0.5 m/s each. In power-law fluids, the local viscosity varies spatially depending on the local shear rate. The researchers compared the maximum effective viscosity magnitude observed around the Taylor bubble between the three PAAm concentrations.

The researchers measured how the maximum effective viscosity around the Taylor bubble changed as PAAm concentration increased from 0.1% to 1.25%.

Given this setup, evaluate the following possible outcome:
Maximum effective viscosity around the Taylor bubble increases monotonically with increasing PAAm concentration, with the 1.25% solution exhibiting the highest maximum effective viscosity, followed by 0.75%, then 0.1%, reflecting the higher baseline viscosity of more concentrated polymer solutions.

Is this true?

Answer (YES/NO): YES